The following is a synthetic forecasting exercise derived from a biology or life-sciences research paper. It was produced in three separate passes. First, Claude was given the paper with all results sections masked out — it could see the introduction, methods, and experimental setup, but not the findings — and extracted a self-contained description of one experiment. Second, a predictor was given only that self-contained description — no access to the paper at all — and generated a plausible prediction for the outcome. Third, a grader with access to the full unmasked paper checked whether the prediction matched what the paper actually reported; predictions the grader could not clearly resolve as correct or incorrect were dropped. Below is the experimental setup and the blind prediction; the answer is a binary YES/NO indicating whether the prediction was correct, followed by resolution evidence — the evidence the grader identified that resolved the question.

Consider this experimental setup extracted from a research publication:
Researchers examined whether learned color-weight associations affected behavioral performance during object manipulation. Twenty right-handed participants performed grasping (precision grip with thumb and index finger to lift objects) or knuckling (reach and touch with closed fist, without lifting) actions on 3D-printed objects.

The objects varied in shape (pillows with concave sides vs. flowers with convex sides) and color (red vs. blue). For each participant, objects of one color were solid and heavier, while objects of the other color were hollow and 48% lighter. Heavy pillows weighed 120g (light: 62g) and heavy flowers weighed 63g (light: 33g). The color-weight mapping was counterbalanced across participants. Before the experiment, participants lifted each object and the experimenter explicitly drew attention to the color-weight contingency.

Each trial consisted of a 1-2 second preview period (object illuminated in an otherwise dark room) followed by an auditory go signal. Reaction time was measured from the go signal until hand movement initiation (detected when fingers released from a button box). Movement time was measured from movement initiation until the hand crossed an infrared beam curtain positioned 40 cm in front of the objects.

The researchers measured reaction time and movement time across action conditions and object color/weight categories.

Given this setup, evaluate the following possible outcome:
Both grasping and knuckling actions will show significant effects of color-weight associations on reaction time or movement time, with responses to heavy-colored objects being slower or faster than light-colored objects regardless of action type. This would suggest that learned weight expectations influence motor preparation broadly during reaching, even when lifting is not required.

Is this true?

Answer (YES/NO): NO